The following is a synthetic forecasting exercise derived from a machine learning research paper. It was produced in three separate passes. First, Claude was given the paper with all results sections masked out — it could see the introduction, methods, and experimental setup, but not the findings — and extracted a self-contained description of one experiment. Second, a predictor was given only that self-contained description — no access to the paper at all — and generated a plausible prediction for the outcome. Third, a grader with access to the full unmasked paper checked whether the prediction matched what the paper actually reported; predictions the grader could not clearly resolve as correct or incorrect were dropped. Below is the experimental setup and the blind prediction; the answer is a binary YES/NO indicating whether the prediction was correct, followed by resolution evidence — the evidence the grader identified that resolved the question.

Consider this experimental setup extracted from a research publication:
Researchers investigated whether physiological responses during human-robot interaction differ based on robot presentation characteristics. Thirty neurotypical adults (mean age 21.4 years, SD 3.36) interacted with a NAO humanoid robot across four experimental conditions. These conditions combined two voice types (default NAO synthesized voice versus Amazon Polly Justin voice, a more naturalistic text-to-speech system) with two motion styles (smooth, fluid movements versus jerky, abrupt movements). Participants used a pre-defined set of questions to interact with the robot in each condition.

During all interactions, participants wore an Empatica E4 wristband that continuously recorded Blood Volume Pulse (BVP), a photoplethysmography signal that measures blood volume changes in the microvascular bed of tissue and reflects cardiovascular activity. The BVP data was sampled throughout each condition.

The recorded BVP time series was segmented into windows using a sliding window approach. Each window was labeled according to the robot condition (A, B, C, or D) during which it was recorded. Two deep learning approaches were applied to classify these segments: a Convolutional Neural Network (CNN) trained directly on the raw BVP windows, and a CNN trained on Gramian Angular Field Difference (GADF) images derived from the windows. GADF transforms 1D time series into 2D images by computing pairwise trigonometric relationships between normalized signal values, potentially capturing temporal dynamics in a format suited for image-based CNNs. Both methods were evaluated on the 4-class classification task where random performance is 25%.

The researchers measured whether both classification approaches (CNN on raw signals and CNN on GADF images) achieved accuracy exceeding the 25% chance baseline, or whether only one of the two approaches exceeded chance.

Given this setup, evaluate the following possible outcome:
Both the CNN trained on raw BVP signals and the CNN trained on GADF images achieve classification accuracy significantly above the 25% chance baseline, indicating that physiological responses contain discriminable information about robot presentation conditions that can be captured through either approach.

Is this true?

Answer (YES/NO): YES